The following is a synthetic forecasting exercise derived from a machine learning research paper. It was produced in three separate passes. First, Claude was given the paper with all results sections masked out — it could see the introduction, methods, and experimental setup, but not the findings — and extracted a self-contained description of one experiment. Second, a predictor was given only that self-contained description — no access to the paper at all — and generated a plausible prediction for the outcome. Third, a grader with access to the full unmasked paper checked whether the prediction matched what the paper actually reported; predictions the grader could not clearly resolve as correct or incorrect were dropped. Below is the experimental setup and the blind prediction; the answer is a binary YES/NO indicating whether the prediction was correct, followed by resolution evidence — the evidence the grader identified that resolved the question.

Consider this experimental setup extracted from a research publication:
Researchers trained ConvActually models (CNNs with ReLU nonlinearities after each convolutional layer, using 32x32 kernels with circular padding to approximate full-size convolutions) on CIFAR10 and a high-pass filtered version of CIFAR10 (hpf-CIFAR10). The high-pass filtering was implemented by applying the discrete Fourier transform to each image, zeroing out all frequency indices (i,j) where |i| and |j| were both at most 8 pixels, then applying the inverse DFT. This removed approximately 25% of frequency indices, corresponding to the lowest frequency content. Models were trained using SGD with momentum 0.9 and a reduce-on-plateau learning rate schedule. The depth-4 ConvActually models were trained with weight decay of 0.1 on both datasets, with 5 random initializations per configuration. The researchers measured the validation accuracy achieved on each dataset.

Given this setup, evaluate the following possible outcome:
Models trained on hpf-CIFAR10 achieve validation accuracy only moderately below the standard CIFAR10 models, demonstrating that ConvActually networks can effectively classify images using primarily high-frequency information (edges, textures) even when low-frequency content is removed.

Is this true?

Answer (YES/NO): NO